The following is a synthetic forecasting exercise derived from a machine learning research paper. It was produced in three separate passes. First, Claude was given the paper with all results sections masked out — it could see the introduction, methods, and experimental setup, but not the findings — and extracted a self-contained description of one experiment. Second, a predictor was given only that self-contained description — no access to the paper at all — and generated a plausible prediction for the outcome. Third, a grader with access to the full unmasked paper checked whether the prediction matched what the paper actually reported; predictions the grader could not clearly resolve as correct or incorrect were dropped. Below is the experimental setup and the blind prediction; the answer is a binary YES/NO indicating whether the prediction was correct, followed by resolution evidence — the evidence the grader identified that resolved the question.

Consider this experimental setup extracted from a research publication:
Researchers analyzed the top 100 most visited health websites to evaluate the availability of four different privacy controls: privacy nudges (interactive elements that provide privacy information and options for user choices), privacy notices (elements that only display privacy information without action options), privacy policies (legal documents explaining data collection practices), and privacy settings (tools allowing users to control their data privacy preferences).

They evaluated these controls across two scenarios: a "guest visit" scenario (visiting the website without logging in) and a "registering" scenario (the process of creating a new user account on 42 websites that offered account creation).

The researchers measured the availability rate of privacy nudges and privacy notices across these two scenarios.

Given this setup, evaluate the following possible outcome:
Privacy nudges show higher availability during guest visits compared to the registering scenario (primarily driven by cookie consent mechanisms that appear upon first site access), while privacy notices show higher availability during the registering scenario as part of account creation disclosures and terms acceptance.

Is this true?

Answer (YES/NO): NO